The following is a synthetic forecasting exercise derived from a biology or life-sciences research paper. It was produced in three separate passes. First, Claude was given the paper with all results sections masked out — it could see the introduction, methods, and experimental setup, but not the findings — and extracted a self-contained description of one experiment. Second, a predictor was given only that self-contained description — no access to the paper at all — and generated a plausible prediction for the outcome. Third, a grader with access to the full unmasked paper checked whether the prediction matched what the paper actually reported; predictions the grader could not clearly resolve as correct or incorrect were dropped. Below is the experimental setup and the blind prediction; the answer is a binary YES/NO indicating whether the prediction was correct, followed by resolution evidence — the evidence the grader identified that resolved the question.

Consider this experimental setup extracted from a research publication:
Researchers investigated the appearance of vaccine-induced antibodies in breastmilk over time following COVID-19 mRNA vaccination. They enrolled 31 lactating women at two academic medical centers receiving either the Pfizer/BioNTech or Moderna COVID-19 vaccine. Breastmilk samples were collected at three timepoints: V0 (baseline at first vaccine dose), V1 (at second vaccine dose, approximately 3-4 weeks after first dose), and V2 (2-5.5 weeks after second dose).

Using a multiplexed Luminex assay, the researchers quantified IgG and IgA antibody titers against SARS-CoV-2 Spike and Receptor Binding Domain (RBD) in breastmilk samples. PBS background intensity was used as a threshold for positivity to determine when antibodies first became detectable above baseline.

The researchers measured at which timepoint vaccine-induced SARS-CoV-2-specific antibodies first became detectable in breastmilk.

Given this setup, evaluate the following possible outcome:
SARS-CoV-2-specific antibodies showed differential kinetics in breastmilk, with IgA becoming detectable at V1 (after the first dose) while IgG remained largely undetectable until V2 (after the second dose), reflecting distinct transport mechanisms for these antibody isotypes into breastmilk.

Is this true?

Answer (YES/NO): NO